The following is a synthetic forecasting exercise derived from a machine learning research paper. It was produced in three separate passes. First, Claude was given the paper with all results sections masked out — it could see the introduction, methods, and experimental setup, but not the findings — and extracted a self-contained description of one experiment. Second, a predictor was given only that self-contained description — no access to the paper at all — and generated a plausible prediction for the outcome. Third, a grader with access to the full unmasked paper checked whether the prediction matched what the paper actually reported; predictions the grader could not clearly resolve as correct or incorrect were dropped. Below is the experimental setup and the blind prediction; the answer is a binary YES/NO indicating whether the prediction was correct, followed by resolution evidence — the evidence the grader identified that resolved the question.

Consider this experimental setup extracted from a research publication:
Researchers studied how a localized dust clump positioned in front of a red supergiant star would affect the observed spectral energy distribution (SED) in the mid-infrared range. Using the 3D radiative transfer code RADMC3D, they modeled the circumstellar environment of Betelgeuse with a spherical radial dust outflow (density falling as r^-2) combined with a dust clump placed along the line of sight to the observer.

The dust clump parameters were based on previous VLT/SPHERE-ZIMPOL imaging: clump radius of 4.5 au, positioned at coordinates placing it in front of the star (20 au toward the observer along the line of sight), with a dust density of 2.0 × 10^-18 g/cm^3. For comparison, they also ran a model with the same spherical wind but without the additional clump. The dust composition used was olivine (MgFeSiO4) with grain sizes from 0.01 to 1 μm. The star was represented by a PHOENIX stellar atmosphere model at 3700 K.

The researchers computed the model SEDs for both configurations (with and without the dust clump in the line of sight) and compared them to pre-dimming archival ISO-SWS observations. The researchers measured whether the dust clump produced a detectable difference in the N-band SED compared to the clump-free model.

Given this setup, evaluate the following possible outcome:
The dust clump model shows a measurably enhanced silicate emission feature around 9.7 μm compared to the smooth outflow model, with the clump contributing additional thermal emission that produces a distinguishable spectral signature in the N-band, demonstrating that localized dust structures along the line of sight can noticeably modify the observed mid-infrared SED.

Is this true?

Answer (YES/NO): NO